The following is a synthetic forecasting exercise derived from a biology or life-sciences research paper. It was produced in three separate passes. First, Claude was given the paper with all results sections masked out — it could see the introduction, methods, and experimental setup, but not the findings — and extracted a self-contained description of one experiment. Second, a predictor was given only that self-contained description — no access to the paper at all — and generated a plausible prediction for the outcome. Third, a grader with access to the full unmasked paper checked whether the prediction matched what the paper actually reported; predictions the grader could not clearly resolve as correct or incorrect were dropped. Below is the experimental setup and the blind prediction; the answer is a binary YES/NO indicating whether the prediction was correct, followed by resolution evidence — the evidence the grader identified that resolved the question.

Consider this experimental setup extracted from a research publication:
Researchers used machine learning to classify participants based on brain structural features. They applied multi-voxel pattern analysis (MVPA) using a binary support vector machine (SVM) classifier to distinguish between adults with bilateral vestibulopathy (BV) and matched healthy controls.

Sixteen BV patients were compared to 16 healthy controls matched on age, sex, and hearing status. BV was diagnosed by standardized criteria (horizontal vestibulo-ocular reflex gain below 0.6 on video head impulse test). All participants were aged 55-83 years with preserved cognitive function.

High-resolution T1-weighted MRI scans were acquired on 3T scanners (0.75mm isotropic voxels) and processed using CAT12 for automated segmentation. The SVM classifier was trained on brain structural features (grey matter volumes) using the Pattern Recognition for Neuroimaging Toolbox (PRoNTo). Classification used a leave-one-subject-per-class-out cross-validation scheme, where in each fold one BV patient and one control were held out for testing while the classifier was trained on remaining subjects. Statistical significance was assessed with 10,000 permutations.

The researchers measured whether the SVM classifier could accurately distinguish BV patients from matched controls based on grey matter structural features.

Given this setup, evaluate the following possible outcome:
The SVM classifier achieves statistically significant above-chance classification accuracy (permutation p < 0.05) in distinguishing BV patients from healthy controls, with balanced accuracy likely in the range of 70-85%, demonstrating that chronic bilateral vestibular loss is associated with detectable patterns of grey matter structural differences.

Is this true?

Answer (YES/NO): NO